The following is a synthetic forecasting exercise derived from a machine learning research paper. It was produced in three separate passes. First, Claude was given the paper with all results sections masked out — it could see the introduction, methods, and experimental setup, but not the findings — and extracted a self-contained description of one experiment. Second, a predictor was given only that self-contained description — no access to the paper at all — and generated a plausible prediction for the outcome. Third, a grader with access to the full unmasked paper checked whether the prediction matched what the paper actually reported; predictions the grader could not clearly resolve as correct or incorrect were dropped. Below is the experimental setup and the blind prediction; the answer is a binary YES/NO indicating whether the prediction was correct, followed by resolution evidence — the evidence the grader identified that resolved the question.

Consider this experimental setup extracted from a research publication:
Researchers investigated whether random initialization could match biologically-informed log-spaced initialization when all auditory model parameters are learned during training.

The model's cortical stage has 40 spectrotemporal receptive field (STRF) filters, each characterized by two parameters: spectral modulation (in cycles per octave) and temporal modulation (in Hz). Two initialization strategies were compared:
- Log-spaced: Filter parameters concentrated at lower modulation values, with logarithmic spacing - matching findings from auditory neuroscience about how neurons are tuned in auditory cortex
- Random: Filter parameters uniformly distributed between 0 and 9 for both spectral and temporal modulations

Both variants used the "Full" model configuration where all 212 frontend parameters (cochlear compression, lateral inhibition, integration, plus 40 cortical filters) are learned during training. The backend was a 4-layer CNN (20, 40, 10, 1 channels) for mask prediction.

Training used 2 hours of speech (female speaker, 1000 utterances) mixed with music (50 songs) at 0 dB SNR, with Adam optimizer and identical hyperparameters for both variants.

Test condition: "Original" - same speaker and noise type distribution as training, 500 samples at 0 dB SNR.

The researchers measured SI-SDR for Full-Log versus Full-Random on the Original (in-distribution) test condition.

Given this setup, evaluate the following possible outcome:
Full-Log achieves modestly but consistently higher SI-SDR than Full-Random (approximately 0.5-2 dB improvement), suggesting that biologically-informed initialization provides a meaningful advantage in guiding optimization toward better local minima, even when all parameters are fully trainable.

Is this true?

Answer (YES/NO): NO